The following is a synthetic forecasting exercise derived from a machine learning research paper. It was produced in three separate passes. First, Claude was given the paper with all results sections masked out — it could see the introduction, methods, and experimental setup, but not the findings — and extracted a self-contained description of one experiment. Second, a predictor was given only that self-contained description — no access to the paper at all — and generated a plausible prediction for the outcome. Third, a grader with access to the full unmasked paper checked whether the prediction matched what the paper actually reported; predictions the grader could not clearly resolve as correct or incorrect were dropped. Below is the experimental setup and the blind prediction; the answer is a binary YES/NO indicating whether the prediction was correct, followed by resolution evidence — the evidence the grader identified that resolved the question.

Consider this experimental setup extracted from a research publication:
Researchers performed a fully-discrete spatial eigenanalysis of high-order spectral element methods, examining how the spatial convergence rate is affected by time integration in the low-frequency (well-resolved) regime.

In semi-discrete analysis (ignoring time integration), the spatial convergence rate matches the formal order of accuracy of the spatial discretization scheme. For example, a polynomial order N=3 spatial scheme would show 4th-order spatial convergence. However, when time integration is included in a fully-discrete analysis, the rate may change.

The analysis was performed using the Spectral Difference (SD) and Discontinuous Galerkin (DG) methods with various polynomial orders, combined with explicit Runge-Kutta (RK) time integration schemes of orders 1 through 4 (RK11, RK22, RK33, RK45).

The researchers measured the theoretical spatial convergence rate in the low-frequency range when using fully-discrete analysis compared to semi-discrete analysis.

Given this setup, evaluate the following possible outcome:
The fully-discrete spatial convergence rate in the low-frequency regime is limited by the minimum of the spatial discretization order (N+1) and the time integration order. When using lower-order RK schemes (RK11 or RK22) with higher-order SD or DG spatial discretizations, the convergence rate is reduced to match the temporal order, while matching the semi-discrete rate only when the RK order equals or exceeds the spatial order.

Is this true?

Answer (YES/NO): YES